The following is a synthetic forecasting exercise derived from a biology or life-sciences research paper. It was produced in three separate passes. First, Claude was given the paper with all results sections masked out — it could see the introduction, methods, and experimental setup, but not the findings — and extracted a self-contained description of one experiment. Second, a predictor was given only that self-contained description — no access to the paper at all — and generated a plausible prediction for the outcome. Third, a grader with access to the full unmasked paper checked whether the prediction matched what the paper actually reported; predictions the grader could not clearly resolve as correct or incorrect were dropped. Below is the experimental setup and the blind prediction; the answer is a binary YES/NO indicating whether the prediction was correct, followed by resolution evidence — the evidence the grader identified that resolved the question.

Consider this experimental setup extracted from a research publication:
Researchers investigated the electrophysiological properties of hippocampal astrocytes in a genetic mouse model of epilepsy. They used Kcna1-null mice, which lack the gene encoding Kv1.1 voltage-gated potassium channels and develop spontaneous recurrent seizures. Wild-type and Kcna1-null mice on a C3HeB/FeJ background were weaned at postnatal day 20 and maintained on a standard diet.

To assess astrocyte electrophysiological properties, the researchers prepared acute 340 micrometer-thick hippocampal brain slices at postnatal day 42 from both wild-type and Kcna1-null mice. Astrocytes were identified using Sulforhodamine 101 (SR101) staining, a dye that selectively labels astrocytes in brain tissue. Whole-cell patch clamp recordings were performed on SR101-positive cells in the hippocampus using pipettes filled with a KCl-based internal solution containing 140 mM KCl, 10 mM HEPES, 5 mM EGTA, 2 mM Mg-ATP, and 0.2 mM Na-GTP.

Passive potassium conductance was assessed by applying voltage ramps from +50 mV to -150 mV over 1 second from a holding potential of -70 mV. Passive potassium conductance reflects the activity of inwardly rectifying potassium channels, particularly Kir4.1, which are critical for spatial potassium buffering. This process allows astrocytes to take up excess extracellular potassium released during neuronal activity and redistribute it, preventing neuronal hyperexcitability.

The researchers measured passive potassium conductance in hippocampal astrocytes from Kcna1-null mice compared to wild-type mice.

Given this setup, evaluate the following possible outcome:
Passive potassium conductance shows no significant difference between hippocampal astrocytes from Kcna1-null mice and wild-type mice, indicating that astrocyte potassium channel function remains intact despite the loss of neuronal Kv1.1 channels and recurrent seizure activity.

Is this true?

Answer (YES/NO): NO